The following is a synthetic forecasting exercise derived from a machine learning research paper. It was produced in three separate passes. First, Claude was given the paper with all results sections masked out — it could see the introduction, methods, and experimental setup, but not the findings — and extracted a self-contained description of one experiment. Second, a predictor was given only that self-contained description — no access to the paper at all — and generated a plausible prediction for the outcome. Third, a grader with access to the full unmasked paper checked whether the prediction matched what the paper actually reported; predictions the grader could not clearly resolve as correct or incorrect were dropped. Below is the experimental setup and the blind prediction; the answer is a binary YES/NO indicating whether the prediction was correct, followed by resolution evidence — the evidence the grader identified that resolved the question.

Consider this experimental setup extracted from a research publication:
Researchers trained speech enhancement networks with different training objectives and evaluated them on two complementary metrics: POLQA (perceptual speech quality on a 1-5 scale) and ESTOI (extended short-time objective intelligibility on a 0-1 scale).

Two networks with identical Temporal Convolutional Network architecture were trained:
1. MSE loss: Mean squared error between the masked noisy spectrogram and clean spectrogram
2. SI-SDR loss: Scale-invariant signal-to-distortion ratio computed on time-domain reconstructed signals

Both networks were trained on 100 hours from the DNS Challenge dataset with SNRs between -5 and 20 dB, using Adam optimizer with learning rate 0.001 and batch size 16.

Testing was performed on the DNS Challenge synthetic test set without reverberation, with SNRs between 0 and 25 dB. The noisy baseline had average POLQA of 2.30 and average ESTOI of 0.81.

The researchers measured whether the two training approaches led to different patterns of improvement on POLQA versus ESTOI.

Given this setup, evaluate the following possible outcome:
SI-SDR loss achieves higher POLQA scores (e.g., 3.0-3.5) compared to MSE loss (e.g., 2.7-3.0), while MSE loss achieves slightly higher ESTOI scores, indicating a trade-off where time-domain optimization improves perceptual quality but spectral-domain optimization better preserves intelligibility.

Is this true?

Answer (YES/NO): NO